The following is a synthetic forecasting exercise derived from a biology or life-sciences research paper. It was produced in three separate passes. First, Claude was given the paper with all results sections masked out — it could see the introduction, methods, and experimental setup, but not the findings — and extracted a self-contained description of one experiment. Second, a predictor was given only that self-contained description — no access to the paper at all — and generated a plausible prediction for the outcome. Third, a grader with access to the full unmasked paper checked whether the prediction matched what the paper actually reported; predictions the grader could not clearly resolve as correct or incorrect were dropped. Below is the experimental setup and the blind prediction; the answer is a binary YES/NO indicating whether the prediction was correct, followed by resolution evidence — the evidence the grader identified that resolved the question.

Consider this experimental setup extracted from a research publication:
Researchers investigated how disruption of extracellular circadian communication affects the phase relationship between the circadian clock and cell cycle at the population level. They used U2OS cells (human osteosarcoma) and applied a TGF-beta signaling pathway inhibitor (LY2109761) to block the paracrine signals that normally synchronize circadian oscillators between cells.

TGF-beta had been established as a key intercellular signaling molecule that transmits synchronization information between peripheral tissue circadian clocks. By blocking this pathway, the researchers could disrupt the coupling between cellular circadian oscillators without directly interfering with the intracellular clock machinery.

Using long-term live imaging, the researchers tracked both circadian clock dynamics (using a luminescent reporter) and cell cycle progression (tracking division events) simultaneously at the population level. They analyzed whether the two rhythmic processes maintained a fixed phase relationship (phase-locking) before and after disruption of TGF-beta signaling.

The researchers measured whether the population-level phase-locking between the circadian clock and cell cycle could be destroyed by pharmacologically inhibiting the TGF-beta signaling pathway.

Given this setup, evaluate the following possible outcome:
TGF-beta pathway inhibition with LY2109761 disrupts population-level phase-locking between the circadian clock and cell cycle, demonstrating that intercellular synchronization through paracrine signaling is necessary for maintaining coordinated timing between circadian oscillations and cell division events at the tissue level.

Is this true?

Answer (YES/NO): YES